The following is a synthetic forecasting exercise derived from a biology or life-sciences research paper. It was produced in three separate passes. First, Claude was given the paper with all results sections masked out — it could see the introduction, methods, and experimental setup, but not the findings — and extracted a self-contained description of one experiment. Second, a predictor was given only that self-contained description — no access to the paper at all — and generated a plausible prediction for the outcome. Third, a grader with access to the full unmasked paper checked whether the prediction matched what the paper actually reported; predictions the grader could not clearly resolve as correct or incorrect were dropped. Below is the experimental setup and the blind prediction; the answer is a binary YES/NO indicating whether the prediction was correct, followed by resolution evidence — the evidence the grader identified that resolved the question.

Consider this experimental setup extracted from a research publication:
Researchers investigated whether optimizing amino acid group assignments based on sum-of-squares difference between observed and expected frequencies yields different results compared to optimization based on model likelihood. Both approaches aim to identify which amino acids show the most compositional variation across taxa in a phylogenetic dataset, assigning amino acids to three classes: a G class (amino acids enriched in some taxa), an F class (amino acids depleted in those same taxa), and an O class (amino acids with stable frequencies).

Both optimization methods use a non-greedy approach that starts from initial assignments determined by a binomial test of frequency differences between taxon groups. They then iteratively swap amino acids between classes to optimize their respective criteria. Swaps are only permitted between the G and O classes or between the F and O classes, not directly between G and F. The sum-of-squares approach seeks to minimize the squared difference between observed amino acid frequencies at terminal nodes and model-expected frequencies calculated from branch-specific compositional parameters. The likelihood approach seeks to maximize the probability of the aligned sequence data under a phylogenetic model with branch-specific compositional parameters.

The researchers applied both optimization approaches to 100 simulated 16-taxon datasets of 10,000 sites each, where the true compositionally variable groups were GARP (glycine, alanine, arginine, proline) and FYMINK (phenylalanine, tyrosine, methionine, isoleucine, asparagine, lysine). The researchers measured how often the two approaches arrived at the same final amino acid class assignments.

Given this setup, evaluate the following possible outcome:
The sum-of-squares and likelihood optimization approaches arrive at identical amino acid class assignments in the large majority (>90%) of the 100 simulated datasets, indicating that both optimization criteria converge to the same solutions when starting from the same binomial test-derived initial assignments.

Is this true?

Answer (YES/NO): NO